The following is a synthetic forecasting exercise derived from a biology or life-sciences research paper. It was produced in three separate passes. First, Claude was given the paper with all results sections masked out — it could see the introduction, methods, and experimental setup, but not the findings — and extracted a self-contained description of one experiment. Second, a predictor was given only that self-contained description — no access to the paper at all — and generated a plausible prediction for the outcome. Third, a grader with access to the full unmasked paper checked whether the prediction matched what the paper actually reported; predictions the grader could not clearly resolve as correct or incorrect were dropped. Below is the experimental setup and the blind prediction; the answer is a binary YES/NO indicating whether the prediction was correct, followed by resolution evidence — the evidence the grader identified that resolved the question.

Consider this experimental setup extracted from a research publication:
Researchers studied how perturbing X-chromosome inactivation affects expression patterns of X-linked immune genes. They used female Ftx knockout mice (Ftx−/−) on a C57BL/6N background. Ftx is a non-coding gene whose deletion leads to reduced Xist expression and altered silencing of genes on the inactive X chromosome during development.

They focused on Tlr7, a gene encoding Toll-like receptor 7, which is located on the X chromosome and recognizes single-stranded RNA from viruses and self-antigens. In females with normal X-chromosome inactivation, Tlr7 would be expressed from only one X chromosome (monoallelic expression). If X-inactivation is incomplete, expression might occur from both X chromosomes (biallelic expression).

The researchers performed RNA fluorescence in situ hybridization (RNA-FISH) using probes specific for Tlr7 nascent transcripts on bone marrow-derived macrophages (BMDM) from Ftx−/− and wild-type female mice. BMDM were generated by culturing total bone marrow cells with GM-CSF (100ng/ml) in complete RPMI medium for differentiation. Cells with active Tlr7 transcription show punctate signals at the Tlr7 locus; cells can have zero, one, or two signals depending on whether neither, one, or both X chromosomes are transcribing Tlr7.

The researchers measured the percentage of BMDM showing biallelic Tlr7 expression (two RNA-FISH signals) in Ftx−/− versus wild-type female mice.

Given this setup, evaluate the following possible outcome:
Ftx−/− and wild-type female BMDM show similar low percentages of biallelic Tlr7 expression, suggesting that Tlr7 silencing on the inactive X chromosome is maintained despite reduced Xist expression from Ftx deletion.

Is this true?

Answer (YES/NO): NO